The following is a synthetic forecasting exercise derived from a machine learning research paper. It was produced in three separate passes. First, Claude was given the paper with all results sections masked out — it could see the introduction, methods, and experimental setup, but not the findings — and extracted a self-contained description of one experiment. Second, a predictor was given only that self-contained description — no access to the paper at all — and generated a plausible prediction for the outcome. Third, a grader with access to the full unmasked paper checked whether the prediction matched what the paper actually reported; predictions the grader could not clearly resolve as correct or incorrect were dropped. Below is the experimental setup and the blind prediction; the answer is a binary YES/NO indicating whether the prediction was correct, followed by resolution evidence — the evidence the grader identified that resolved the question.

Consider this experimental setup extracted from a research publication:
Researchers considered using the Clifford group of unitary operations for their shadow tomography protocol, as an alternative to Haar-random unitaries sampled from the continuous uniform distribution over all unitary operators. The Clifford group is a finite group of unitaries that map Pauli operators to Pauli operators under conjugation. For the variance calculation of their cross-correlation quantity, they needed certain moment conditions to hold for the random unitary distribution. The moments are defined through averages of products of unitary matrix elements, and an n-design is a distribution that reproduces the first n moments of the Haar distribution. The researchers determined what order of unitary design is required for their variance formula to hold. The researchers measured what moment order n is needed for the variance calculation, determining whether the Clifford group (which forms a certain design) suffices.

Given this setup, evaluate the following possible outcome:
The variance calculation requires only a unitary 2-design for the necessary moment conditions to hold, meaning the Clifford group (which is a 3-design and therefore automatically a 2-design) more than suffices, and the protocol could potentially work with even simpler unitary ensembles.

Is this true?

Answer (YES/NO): NO